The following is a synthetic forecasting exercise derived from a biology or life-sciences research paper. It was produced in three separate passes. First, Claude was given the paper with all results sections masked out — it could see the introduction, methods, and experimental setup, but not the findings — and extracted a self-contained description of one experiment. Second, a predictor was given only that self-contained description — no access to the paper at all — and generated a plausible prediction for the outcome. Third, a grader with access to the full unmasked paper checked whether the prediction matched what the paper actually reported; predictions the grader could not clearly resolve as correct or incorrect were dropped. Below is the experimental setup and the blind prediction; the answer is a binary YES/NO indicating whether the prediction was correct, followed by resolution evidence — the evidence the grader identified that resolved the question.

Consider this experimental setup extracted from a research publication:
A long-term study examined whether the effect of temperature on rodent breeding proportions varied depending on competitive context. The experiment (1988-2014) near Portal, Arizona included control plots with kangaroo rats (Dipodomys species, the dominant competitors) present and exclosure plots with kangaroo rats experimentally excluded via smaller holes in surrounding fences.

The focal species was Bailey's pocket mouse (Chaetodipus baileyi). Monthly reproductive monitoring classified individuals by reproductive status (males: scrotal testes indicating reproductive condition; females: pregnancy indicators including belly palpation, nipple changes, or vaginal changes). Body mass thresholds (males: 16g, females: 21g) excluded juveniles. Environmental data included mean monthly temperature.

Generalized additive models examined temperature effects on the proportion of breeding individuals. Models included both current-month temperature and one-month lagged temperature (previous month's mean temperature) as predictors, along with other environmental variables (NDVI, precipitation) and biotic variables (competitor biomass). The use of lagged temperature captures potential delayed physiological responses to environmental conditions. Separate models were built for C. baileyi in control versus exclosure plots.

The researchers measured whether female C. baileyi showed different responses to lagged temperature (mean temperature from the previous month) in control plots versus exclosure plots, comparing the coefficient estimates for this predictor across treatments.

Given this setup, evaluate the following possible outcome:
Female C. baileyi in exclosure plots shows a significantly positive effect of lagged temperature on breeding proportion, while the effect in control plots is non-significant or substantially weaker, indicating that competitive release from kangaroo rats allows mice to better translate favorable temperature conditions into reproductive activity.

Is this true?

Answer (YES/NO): NO